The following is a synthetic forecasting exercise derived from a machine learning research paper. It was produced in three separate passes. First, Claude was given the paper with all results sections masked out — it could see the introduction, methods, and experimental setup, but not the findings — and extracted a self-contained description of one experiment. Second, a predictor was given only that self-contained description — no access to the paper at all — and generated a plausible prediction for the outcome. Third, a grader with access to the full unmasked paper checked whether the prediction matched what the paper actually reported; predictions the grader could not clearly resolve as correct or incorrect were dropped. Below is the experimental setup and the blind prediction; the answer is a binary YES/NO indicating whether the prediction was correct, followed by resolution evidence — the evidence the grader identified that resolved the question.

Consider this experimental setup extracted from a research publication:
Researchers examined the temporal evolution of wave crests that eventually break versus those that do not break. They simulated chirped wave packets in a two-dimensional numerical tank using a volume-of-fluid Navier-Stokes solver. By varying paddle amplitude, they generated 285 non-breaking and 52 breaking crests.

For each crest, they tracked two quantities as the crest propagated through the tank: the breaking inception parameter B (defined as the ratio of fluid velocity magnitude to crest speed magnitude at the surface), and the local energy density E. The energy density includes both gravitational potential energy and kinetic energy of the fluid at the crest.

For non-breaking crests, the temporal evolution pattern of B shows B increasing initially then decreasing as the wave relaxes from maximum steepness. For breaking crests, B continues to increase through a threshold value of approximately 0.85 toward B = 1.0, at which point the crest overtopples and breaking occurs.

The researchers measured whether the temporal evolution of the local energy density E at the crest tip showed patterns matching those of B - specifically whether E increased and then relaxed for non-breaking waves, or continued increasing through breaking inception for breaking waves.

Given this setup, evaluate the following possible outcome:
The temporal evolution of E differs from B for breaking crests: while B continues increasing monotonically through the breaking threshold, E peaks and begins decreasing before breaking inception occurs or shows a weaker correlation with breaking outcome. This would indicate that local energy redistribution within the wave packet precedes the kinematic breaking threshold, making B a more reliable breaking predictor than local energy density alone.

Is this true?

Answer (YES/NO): NO